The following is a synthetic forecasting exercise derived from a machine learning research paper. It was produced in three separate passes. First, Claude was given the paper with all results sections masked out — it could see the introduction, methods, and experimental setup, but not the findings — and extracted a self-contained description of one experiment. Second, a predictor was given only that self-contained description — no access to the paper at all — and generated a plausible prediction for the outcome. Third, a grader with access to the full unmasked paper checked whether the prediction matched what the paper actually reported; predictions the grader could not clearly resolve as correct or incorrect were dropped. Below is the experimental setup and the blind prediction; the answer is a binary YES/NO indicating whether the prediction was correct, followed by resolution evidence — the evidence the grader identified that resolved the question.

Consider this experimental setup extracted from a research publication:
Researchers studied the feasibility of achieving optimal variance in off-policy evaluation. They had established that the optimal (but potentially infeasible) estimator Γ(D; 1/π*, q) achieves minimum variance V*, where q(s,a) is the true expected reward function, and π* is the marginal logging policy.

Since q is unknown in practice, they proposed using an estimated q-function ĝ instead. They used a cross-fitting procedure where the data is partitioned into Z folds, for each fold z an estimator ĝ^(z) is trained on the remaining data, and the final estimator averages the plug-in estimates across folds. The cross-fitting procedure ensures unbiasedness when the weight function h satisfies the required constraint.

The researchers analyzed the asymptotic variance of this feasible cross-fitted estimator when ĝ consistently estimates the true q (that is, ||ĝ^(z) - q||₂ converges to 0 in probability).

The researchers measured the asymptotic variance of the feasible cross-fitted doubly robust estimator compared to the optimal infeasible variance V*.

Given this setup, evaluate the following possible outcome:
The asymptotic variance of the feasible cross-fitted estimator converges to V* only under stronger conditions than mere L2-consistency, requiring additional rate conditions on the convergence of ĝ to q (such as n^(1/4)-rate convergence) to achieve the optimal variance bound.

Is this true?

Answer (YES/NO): NO